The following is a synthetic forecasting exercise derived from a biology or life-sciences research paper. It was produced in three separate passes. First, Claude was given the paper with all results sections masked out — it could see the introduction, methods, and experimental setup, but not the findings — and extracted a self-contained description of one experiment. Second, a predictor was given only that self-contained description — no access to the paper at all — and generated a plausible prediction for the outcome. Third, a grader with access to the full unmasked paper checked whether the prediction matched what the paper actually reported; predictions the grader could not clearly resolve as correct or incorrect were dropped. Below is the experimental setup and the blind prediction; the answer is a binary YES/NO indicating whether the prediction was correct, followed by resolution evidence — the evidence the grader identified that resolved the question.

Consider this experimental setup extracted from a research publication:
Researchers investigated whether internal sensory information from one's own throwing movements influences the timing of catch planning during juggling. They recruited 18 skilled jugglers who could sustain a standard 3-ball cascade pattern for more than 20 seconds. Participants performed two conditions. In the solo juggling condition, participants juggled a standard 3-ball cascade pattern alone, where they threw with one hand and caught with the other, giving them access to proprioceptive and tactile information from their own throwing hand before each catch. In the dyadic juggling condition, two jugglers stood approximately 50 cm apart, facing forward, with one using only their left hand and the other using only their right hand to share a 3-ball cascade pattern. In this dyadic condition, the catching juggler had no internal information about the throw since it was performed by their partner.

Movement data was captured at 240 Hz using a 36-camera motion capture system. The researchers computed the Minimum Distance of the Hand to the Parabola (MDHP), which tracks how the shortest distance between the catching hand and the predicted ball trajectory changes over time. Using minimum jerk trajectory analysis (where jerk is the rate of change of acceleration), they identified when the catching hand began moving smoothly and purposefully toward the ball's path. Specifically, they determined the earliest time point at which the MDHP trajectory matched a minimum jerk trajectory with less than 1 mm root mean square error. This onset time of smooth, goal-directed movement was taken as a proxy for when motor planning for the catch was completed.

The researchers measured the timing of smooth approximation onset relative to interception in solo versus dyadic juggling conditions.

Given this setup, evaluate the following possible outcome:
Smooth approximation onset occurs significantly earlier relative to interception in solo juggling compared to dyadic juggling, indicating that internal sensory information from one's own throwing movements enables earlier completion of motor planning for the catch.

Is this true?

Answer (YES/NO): YES